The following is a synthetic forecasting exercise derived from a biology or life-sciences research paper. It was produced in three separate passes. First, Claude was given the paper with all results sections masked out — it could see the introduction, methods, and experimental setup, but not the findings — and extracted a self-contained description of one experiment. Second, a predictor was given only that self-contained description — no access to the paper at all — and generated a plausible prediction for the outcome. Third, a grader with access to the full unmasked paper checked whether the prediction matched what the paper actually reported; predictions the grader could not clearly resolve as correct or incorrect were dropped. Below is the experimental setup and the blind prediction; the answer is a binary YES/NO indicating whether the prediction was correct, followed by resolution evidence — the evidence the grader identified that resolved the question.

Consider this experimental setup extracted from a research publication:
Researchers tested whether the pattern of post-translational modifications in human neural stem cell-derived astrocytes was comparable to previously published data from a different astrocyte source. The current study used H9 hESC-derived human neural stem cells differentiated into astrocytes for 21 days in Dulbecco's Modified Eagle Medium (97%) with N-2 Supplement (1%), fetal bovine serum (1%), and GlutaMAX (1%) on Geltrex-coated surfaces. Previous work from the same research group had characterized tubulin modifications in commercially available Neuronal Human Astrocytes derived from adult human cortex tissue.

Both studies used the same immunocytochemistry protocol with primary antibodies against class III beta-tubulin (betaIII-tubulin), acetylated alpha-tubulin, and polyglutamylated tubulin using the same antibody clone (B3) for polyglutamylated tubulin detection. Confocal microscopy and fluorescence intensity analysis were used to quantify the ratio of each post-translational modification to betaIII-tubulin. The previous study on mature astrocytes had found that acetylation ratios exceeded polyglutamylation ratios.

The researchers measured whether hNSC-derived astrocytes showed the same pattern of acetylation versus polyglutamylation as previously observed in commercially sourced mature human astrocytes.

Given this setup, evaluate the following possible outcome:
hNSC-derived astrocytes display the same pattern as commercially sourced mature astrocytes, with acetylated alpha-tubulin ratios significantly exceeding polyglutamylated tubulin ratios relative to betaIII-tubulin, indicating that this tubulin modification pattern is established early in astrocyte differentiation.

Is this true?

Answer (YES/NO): YES